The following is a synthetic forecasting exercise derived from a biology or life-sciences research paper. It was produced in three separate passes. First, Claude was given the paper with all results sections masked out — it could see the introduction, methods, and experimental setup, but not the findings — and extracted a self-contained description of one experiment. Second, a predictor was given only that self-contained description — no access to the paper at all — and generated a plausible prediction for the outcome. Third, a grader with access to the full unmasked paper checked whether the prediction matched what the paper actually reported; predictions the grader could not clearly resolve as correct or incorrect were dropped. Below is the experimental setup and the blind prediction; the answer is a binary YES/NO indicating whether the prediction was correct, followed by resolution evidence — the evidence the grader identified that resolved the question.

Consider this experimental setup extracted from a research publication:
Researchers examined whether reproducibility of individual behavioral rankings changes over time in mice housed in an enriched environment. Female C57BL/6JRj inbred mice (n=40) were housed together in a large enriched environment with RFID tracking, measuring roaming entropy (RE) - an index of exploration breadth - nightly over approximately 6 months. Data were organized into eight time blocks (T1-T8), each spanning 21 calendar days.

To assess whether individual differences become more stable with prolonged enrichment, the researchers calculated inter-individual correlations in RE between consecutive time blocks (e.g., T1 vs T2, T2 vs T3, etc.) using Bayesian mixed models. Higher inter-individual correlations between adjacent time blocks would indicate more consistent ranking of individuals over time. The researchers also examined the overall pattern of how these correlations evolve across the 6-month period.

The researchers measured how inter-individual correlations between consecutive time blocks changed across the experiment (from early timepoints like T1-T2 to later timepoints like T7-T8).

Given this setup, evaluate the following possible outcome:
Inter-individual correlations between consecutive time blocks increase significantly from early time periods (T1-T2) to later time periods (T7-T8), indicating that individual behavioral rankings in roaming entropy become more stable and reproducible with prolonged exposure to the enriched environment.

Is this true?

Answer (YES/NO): YES